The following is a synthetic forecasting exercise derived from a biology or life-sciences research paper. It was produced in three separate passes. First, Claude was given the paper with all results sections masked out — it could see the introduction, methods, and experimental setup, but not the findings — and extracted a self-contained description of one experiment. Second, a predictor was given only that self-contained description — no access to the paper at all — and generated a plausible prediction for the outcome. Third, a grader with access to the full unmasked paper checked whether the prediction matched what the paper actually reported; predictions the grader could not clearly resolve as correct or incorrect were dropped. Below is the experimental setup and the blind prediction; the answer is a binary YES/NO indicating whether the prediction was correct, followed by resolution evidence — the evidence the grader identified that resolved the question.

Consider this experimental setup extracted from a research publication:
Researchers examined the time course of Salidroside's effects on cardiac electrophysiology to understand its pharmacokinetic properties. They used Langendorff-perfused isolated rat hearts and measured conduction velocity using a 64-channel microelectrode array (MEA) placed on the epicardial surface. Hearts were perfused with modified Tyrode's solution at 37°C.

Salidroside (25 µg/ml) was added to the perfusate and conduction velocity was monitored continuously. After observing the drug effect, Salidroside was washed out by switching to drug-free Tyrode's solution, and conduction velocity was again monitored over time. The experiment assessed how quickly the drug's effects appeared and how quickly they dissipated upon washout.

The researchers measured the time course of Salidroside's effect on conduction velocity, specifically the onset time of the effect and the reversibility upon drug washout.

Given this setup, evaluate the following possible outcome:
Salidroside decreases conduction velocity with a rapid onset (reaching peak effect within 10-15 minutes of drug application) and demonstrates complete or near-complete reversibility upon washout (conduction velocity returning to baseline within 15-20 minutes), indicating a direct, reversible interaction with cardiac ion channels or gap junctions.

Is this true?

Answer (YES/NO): NO